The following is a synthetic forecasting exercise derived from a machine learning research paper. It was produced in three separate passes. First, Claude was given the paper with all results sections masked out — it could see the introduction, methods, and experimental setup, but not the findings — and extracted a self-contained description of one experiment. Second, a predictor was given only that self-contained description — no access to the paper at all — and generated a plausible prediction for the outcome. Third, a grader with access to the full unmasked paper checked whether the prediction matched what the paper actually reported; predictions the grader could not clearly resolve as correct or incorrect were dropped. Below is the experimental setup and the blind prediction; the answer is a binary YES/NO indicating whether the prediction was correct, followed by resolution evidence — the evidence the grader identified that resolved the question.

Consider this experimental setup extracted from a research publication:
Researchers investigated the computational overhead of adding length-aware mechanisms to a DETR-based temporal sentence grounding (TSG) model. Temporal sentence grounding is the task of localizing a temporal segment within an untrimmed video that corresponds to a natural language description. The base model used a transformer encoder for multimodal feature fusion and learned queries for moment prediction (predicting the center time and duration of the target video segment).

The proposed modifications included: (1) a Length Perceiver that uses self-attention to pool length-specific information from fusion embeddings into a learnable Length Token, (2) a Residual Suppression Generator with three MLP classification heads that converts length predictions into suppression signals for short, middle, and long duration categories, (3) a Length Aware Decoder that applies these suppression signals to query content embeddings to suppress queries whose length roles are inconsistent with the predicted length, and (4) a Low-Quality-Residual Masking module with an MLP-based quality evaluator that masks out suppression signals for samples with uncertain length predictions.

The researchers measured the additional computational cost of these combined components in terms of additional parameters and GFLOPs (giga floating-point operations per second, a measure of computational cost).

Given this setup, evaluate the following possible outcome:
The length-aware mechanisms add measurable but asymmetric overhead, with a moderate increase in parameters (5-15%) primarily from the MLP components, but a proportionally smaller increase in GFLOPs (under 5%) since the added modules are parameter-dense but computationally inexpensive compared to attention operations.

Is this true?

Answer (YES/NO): NO